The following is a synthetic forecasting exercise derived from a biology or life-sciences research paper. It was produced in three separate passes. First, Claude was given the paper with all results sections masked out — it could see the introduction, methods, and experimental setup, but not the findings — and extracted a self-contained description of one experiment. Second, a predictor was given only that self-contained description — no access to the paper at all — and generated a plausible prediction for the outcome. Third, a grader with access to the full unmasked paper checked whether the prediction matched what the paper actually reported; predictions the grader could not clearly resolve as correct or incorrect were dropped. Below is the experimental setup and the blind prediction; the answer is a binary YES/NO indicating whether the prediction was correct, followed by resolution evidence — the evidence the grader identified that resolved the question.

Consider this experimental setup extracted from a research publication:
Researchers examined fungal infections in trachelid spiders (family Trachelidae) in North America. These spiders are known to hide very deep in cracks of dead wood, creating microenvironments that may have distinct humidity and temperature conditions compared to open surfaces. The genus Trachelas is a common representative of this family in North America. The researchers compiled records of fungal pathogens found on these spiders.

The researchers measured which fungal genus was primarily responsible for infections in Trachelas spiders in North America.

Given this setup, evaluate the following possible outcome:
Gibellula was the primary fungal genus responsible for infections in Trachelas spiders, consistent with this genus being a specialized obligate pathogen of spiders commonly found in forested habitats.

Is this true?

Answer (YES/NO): YES